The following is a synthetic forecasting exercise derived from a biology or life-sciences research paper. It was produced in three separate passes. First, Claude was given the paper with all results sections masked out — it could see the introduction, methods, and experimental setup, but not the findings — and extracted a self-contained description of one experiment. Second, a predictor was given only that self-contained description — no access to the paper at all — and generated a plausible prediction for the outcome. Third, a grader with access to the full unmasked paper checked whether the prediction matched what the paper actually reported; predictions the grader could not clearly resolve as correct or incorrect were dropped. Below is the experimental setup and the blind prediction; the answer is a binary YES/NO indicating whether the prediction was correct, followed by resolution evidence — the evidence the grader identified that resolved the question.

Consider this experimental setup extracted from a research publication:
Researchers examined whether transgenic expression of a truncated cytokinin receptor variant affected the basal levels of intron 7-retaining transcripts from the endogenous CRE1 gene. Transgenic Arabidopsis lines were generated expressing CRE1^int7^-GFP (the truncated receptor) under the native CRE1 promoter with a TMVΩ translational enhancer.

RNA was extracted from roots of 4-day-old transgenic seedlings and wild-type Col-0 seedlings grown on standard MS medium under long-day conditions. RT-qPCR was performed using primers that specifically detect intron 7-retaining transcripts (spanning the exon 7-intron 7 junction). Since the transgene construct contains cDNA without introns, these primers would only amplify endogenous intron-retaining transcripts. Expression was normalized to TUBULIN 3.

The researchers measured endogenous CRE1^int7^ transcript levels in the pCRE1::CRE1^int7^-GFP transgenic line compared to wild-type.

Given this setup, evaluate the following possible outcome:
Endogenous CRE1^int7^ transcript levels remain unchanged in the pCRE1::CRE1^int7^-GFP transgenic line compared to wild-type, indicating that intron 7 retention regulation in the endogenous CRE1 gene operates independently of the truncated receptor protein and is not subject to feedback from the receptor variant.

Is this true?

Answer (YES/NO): YES